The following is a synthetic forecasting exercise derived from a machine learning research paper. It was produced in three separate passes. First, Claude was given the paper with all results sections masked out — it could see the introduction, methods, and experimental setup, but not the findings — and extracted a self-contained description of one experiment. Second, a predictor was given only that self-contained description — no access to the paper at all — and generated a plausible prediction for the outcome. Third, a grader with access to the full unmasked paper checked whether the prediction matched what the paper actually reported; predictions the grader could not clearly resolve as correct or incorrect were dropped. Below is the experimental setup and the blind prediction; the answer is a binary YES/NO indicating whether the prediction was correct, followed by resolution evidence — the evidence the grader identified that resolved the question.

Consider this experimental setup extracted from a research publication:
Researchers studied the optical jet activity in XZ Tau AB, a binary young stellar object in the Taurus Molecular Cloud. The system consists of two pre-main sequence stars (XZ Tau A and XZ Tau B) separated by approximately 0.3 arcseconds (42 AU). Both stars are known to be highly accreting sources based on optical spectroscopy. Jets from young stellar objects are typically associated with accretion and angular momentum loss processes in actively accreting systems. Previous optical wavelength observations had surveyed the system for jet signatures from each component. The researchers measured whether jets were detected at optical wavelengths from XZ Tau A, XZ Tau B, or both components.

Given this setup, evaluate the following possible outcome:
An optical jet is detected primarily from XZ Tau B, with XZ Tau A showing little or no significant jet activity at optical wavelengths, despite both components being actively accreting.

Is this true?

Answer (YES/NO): NO